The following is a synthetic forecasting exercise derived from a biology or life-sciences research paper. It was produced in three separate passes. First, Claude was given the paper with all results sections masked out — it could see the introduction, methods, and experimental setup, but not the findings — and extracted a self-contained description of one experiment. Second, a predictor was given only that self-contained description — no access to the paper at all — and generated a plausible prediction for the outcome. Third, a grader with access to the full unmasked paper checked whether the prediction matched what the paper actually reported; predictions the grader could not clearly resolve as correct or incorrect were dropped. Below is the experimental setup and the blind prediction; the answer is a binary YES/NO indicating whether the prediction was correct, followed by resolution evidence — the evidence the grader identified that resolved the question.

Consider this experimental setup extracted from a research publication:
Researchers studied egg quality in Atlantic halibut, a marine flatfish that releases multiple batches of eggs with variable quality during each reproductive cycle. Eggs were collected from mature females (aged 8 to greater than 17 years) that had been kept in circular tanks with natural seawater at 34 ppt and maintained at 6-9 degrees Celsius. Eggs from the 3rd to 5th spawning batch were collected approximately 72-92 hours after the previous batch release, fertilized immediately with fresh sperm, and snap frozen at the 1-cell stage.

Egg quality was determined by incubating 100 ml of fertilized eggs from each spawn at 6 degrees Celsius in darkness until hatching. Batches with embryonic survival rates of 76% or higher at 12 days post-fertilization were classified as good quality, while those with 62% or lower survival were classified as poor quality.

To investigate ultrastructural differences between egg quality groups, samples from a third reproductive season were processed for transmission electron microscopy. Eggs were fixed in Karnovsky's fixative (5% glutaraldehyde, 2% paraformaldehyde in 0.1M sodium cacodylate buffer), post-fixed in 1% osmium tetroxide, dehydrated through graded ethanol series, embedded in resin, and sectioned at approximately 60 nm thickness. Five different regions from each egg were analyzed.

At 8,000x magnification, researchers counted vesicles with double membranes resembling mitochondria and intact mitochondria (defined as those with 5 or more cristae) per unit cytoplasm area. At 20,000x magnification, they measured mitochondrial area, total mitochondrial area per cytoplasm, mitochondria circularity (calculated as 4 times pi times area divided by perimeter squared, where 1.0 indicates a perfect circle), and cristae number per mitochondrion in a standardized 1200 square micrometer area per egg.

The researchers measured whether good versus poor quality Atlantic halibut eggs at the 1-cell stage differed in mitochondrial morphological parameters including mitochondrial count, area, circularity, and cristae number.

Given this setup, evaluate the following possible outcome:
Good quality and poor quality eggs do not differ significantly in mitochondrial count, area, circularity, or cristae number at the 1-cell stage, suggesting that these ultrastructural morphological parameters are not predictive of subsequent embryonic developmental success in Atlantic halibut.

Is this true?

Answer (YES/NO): NO